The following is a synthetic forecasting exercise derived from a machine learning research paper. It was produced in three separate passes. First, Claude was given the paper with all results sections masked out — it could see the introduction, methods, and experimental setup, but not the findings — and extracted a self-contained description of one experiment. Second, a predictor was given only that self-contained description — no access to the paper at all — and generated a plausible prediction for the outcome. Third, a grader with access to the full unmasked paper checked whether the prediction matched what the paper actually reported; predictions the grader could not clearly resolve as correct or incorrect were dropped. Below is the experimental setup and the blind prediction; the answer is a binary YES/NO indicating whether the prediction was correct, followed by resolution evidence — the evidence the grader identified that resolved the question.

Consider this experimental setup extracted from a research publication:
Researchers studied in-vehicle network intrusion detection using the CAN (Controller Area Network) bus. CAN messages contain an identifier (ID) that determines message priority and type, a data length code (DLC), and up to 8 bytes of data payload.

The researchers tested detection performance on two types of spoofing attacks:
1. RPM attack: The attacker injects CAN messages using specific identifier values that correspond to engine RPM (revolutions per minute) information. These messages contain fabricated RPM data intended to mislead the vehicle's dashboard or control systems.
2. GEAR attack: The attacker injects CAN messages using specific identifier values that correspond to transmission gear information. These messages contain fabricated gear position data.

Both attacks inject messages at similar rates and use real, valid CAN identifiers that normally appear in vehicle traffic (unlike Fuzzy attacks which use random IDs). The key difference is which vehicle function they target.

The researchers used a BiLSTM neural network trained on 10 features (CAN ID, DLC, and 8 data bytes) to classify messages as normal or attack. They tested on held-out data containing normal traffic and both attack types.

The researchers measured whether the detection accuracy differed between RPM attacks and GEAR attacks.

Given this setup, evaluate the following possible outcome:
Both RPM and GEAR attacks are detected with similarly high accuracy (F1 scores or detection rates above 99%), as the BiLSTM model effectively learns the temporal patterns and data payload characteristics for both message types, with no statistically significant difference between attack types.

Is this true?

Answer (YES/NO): NO